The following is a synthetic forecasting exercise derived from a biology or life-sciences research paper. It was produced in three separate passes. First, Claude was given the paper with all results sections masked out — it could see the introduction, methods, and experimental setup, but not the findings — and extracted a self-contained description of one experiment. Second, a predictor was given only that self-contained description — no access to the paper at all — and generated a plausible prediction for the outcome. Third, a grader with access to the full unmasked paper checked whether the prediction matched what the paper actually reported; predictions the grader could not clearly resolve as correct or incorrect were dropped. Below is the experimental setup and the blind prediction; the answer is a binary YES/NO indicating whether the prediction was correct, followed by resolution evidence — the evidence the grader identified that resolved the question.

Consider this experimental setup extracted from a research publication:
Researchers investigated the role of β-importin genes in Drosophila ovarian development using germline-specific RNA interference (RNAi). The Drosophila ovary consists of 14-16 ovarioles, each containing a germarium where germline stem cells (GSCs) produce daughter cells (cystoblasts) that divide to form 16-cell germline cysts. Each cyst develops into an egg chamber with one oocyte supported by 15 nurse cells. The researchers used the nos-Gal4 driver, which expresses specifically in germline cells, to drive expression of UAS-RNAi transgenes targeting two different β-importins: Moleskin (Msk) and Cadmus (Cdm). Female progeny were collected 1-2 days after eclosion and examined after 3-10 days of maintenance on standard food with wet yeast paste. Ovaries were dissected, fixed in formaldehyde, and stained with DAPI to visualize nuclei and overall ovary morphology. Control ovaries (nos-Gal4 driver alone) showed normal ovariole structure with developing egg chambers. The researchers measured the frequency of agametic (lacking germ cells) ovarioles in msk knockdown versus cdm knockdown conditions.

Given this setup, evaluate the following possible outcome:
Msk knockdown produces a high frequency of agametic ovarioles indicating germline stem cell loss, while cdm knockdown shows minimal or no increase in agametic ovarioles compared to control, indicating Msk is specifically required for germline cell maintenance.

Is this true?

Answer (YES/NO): NO